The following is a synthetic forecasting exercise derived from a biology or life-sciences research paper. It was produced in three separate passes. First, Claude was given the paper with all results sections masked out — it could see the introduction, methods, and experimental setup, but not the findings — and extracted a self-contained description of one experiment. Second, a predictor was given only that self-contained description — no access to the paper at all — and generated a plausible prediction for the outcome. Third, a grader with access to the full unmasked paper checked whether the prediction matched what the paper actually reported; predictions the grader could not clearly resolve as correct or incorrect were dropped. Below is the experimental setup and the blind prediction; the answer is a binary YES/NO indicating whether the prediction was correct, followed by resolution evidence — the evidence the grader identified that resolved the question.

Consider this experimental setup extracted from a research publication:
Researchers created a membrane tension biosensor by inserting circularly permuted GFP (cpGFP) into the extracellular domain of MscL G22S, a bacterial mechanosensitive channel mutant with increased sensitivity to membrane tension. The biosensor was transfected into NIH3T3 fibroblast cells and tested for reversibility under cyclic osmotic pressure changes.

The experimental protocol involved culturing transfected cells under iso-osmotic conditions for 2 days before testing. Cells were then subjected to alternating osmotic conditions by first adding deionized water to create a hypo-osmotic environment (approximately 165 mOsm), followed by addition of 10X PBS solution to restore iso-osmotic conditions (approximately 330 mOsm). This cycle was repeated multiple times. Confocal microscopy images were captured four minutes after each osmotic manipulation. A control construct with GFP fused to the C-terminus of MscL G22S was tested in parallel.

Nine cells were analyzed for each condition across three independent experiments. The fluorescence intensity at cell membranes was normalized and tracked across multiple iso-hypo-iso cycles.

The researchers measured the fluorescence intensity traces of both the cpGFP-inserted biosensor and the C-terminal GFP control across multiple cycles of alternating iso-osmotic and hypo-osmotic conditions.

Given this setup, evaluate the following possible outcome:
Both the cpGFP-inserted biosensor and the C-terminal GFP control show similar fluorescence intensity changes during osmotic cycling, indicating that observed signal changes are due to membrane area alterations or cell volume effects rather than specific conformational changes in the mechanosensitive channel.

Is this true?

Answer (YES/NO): NO